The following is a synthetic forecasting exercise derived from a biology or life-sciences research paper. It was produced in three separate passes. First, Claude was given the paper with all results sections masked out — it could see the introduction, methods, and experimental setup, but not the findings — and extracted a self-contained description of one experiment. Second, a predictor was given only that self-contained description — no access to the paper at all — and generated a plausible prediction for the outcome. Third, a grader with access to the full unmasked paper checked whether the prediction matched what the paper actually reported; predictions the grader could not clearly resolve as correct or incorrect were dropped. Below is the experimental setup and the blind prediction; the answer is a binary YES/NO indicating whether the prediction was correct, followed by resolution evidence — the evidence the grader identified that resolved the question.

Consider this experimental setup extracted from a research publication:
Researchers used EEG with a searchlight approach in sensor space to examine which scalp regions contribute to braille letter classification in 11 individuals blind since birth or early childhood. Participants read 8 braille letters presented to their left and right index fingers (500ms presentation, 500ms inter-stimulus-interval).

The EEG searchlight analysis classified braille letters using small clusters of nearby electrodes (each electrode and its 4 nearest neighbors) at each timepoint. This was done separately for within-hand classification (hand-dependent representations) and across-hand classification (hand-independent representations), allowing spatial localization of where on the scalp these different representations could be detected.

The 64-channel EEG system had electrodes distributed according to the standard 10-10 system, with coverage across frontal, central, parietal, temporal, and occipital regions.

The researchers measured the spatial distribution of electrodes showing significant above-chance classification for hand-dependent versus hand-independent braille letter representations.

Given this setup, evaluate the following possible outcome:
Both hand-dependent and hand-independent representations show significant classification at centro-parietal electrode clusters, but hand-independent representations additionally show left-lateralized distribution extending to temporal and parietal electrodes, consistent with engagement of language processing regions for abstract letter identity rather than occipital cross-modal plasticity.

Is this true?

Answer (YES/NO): NO